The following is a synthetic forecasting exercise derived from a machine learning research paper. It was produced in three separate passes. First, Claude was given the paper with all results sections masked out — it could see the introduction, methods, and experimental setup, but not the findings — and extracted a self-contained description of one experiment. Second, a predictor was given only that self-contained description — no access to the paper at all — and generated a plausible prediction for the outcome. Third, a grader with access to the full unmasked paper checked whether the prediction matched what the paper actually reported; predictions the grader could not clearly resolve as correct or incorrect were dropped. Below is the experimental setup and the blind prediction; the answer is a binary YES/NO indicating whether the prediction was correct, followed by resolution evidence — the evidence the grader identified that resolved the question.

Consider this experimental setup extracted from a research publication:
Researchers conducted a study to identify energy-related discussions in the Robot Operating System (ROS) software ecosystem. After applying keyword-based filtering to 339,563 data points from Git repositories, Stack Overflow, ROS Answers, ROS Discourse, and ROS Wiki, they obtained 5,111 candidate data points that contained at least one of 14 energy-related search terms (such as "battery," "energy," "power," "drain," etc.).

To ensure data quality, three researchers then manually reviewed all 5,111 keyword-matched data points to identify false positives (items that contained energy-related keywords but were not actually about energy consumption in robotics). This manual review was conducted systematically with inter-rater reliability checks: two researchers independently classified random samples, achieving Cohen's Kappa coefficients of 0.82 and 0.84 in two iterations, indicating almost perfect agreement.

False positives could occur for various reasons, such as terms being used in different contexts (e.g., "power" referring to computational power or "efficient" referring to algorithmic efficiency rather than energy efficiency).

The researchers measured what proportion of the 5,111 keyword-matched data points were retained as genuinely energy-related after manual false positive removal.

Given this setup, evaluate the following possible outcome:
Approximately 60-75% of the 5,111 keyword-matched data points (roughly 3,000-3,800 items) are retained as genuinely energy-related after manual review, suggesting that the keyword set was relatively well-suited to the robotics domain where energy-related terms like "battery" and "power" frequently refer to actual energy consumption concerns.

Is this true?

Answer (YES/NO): NO